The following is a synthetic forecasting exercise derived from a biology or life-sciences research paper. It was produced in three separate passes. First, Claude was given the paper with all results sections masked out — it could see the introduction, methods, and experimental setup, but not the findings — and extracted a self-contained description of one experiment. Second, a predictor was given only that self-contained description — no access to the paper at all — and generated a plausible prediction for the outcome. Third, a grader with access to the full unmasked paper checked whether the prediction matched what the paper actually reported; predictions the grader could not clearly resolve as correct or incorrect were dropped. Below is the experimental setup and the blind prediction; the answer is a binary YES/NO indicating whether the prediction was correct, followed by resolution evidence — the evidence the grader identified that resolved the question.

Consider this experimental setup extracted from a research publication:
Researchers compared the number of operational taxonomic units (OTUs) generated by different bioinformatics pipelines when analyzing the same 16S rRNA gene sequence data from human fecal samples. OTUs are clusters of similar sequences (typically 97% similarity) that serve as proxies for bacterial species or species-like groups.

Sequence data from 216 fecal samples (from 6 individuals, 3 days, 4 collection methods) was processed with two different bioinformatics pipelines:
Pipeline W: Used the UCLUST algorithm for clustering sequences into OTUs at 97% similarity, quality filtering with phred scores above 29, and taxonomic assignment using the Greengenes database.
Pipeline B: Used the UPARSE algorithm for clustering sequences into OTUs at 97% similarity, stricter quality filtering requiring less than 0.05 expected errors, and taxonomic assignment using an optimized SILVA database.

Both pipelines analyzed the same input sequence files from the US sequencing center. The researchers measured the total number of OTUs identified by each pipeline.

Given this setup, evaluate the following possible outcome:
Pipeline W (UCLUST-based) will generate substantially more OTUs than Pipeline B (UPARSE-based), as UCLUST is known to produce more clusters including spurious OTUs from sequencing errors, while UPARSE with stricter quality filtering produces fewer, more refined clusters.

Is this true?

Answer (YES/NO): YES